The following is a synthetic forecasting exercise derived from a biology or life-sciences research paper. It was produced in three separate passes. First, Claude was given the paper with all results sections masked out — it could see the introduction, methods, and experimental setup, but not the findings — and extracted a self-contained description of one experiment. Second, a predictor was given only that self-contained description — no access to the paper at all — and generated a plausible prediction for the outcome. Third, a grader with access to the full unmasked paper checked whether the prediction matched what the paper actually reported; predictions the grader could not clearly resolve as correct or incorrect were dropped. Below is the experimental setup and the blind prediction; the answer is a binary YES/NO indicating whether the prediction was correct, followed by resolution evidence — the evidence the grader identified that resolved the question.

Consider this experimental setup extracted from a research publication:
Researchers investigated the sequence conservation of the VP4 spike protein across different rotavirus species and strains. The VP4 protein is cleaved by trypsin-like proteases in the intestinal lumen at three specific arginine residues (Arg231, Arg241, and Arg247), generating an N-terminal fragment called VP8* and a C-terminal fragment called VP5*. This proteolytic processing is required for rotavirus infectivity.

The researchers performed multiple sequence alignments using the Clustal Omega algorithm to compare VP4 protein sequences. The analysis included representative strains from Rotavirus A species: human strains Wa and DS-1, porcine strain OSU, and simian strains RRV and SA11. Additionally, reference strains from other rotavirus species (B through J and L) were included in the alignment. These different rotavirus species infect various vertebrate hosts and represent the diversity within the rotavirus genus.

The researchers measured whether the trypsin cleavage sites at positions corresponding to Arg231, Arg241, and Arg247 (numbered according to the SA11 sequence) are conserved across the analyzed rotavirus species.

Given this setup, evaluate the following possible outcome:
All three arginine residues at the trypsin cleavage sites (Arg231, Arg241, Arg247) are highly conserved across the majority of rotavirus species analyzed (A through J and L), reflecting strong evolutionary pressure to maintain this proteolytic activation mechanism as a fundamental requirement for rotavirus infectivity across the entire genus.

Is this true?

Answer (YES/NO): NO